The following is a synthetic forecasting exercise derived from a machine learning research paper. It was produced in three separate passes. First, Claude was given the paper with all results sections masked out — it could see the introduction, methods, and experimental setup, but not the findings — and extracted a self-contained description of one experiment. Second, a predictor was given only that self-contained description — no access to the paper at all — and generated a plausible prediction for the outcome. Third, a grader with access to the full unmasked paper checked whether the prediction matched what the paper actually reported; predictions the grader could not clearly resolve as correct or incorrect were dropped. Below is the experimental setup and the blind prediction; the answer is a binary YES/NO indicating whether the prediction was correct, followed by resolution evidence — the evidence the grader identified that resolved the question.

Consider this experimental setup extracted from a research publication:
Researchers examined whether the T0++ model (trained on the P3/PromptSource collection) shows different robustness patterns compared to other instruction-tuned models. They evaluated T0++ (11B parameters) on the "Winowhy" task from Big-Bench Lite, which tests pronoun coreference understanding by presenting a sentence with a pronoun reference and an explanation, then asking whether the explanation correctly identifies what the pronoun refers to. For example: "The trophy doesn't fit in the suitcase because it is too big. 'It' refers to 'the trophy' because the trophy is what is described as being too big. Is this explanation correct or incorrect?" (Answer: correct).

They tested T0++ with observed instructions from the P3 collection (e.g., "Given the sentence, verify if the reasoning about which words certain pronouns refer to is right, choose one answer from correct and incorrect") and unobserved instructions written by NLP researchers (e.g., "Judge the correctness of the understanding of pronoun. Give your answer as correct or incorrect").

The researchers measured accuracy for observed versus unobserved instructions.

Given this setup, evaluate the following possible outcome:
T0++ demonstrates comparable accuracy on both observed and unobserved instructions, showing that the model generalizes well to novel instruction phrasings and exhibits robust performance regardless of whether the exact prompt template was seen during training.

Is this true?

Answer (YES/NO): NO